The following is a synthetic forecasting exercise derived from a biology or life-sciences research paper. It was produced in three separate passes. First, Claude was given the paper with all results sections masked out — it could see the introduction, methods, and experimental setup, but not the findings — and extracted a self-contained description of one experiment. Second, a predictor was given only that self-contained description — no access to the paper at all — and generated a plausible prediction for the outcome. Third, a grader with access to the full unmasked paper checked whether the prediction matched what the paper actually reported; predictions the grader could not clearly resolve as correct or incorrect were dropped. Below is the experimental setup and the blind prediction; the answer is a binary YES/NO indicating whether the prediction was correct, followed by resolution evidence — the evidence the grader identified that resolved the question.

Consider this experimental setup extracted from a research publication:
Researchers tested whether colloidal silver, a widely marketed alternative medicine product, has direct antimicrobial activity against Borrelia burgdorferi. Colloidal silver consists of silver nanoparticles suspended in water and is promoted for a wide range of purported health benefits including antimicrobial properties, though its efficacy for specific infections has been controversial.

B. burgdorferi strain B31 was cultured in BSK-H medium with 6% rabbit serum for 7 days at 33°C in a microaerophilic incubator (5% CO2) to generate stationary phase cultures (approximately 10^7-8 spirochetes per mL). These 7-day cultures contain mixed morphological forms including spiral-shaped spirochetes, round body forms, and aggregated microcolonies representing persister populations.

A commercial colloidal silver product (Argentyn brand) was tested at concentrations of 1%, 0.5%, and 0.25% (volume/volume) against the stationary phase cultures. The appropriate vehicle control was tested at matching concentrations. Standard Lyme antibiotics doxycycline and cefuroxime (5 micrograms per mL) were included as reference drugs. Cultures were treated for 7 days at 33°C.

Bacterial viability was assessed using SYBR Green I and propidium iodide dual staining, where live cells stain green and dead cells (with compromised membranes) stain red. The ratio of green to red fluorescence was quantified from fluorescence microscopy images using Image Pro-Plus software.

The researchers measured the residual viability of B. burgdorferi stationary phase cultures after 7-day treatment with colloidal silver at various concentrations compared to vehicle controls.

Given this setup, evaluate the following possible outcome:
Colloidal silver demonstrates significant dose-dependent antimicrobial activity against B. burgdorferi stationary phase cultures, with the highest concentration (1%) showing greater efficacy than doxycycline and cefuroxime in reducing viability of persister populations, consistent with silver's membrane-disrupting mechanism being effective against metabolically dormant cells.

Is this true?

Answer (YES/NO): NO